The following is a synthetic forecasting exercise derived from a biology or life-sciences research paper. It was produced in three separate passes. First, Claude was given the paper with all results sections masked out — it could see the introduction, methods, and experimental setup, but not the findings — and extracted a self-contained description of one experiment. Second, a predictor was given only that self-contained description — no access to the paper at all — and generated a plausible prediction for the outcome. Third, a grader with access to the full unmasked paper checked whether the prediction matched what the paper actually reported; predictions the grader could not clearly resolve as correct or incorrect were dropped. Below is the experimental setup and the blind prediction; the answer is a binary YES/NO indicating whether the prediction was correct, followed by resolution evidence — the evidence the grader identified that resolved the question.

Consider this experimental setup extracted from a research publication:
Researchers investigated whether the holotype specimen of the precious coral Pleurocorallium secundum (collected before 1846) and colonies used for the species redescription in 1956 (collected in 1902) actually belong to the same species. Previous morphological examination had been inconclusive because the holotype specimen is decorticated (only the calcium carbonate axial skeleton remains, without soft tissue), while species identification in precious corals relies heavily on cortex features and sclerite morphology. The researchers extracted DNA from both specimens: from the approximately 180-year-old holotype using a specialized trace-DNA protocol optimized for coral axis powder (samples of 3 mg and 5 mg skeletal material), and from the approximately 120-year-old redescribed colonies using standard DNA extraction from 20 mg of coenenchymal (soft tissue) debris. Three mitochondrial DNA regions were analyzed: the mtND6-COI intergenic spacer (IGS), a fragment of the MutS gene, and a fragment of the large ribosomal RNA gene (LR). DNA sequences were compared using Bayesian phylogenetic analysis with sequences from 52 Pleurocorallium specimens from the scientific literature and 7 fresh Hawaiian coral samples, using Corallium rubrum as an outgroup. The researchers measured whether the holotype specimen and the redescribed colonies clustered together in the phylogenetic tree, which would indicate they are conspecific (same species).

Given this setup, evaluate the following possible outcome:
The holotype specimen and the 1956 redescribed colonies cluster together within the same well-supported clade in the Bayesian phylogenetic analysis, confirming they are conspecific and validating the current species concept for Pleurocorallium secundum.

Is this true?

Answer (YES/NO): YES